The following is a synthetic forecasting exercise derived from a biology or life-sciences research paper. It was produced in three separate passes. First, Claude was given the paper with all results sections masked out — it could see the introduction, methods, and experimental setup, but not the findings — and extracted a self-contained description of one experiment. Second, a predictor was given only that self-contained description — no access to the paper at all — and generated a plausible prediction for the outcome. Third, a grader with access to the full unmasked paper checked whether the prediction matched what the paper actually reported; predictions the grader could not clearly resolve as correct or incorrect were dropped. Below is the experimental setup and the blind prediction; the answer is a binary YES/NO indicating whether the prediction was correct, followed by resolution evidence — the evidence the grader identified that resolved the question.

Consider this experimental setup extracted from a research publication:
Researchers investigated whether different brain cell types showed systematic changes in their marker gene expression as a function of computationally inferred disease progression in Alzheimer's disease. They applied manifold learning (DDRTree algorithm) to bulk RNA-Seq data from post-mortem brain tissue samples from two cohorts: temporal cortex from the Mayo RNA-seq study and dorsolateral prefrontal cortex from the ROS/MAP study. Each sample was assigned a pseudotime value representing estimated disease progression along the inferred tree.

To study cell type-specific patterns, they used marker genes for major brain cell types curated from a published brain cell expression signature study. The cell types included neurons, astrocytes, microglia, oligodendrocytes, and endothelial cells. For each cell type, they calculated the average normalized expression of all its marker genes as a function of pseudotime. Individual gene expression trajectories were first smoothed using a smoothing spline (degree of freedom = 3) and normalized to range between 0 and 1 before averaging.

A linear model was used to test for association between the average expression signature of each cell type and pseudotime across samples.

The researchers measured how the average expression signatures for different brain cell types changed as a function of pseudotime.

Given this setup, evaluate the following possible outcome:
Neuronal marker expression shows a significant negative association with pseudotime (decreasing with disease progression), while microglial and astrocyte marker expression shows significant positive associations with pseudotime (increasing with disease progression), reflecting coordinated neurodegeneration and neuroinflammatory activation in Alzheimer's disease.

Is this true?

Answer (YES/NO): YES